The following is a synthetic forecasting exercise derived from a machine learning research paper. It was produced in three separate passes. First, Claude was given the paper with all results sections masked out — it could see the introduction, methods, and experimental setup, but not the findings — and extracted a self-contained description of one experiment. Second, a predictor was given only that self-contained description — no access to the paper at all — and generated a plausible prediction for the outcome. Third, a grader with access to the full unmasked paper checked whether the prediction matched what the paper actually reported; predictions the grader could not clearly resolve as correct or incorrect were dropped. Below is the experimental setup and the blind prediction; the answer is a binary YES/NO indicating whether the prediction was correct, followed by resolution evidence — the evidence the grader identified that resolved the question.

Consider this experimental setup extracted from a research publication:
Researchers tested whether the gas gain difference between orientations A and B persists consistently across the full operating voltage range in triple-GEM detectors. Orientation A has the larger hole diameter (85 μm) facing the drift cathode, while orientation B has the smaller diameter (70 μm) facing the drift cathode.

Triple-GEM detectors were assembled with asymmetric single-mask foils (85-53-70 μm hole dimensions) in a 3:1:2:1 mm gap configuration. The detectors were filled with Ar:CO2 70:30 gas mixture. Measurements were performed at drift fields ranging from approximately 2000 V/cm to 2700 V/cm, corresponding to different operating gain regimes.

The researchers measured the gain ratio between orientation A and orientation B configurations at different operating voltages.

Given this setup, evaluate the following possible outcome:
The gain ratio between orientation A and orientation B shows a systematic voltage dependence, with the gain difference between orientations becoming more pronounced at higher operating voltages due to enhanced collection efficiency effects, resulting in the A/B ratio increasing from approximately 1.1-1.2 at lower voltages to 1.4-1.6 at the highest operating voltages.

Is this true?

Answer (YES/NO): NO